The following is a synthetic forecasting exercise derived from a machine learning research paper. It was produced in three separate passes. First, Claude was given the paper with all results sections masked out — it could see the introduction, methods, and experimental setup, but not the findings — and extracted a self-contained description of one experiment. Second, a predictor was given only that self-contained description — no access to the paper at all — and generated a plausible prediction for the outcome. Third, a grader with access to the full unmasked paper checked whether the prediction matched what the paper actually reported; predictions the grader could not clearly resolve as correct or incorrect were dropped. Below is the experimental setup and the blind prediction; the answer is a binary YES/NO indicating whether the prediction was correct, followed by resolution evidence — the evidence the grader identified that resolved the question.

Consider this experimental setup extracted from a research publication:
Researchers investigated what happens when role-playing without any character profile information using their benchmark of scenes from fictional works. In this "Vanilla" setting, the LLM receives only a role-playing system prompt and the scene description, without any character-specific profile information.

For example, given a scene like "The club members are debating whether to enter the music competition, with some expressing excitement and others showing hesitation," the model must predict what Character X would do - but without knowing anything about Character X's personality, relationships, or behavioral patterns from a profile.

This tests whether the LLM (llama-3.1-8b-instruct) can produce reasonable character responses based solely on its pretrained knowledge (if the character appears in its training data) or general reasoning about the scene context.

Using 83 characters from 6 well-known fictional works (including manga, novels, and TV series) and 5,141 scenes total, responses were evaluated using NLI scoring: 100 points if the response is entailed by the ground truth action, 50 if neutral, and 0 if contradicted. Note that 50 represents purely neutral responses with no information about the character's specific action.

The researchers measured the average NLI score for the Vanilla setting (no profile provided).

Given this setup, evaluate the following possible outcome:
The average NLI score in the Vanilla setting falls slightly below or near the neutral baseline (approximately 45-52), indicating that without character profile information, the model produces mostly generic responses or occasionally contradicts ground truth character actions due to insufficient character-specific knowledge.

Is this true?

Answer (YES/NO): NO